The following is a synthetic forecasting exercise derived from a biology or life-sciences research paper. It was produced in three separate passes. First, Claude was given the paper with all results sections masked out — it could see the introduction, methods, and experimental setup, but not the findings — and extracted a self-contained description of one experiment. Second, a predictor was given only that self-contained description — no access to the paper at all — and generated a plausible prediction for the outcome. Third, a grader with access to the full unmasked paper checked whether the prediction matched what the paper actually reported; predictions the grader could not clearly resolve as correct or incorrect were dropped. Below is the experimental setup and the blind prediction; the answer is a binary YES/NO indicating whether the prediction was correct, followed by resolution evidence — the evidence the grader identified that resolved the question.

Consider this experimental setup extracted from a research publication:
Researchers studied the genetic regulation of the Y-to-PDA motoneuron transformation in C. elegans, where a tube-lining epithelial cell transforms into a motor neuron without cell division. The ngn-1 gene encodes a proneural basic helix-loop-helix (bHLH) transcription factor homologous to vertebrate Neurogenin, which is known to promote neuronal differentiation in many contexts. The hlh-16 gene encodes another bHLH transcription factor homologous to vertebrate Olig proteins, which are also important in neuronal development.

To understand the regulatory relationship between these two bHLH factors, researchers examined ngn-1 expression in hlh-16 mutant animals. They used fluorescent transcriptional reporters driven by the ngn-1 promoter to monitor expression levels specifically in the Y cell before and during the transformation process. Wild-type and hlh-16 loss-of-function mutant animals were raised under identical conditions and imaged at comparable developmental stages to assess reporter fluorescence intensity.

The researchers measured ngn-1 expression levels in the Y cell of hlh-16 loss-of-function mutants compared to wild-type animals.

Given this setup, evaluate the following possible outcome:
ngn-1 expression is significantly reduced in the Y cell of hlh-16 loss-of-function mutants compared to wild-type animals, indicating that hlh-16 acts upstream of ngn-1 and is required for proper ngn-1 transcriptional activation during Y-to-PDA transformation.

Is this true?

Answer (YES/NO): NO